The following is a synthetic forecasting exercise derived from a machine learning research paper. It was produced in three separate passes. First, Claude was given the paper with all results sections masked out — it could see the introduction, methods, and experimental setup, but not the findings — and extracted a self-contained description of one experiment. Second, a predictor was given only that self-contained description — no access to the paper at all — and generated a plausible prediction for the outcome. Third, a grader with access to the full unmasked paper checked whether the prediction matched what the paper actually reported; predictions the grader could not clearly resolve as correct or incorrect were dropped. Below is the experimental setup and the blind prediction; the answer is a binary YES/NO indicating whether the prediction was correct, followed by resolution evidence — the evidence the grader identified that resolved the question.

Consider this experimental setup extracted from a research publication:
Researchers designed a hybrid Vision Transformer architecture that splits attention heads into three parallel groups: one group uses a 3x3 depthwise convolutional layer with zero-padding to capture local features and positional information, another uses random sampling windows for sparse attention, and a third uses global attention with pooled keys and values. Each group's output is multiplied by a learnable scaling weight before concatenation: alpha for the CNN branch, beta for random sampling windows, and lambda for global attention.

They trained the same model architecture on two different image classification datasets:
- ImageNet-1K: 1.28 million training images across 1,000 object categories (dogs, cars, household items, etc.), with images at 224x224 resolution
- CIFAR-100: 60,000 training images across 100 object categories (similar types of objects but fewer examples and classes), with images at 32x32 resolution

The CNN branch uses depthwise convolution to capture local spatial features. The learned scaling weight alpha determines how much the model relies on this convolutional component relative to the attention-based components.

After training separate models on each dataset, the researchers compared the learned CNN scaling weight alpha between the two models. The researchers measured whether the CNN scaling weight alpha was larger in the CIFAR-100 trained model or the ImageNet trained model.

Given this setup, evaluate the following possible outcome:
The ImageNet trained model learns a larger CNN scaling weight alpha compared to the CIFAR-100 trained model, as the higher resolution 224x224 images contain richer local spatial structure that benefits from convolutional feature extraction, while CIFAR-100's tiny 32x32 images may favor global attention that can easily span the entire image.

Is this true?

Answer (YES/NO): NO